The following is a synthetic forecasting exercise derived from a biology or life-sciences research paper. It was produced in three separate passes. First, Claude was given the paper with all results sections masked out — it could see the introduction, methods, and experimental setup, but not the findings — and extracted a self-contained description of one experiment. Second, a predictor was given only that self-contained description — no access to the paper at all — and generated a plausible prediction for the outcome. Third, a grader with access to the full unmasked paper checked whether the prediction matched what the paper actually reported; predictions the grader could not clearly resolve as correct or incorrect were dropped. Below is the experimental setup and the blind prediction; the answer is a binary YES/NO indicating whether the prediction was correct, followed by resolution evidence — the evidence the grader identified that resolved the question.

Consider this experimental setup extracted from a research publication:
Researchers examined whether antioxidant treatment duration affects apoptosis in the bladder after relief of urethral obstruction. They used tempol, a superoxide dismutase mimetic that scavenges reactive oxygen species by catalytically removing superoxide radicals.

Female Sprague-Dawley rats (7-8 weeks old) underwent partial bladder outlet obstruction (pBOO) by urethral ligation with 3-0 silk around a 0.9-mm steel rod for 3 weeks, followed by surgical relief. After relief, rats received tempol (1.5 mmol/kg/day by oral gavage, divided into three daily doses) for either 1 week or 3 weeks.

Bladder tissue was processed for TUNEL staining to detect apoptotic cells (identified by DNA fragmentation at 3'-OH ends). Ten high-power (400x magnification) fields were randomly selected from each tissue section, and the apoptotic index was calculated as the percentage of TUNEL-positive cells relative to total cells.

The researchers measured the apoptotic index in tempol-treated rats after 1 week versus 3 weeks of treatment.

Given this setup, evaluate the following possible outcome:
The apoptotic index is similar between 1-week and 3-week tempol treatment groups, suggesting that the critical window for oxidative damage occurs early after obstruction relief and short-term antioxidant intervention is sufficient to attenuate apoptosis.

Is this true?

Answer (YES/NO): NO